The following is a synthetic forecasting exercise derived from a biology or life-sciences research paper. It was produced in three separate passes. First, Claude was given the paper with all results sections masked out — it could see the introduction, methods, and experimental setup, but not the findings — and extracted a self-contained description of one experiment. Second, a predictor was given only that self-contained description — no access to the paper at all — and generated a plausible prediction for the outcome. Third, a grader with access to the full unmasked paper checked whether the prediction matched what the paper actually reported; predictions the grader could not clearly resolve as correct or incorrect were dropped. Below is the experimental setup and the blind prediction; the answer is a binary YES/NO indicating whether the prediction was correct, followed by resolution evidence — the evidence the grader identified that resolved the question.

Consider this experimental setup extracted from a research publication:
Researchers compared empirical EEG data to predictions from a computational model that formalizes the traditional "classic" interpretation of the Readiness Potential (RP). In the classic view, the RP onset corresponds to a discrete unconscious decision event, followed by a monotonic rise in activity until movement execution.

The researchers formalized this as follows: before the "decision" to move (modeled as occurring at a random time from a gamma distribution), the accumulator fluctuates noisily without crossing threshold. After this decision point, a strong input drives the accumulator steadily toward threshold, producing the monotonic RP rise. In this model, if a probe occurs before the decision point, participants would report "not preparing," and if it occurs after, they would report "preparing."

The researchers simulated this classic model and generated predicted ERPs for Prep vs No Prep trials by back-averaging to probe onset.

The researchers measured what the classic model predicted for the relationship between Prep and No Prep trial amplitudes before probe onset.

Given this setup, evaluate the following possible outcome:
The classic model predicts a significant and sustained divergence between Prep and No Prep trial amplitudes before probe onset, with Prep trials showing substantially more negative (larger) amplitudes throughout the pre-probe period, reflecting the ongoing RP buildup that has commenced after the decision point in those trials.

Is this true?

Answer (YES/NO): YES